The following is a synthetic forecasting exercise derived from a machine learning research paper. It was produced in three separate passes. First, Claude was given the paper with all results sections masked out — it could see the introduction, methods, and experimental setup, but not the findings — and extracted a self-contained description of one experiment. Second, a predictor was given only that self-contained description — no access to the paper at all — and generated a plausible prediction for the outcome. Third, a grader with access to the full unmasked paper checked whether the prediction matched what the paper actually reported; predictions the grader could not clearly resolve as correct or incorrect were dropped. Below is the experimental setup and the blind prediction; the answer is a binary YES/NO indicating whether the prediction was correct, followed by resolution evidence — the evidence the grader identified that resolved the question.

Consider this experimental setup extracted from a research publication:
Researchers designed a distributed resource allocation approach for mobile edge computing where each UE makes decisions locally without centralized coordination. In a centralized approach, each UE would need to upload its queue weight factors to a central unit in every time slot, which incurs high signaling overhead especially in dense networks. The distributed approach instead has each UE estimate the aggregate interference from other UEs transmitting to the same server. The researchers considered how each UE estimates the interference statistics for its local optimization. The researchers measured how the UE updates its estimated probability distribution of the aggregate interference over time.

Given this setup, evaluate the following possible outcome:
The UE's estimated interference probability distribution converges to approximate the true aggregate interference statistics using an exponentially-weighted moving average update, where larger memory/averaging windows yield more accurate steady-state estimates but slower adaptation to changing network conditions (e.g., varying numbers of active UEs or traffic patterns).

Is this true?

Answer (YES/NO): NO